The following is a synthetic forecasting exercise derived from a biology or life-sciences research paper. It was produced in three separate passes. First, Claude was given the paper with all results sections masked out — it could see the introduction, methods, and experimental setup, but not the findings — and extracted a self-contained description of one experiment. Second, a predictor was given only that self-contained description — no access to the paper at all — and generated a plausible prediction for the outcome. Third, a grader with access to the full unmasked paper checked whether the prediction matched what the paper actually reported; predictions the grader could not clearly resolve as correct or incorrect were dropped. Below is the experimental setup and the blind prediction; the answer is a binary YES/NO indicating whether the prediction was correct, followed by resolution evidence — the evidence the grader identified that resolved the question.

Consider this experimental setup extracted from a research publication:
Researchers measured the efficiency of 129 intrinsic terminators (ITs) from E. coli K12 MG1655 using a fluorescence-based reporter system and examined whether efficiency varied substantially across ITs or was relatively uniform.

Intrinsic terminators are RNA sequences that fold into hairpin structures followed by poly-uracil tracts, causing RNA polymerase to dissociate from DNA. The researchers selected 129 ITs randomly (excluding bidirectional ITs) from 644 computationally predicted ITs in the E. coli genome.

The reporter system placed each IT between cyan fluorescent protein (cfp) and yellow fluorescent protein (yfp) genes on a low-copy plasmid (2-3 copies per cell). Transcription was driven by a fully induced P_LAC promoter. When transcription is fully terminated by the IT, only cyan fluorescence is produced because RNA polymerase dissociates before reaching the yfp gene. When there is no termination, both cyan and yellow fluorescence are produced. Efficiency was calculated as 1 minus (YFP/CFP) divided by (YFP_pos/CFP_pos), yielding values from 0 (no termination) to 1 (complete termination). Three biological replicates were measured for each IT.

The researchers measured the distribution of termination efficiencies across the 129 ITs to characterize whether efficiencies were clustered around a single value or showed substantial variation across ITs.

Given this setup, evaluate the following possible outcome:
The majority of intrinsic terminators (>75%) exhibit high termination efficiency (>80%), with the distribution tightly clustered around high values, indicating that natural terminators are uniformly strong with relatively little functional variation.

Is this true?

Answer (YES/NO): NO